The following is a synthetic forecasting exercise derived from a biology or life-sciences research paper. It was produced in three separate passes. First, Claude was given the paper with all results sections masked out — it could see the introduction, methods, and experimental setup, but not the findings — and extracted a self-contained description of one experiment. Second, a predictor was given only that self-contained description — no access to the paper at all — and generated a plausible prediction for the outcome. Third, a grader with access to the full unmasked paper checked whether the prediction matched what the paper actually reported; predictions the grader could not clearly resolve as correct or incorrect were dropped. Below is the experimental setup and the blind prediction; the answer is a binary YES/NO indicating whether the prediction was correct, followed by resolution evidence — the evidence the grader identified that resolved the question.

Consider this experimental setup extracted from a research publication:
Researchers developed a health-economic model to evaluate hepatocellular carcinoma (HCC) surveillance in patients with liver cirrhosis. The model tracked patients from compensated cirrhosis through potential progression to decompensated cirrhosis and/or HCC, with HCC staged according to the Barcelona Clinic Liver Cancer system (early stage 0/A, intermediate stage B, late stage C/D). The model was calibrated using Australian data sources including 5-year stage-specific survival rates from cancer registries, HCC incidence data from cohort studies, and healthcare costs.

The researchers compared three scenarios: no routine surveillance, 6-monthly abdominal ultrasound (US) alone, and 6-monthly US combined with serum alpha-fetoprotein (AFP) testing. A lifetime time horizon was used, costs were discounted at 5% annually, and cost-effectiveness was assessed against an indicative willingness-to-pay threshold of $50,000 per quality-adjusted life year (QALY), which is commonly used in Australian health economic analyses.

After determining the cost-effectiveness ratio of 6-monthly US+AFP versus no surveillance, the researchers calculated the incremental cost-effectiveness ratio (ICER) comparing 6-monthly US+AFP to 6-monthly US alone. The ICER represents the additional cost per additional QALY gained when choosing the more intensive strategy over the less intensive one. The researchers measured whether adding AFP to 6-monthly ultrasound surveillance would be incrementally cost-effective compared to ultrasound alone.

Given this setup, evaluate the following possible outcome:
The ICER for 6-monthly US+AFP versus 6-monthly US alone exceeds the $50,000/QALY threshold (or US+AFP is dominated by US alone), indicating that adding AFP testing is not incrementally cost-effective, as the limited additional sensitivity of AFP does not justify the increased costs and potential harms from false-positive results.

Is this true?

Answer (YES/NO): YES